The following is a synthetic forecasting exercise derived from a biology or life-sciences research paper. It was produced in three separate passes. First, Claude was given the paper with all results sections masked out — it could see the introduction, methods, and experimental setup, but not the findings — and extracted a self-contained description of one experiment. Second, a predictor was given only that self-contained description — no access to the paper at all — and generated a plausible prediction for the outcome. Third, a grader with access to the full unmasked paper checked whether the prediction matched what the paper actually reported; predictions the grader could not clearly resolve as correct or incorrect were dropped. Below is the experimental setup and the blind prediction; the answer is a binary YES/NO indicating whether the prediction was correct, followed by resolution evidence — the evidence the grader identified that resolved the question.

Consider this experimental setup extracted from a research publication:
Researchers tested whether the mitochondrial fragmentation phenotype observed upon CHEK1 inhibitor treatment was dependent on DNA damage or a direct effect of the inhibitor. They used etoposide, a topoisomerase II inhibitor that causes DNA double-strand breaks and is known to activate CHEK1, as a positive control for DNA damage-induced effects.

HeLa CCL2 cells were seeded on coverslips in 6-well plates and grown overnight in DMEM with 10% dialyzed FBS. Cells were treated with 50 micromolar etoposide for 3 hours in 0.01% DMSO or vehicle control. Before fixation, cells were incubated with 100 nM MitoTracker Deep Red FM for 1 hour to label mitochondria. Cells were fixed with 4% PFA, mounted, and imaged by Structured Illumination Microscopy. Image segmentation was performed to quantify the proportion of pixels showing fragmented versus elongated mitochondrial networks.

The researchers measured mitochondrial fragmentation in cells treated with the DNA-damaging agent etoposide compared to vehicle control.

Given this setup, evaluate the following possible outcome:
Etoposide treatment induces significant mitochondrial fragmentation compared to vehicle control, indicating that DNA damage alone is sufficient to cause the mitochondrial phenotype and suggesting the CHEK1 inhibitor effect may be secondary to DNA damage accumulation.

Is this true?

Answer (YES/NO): NO